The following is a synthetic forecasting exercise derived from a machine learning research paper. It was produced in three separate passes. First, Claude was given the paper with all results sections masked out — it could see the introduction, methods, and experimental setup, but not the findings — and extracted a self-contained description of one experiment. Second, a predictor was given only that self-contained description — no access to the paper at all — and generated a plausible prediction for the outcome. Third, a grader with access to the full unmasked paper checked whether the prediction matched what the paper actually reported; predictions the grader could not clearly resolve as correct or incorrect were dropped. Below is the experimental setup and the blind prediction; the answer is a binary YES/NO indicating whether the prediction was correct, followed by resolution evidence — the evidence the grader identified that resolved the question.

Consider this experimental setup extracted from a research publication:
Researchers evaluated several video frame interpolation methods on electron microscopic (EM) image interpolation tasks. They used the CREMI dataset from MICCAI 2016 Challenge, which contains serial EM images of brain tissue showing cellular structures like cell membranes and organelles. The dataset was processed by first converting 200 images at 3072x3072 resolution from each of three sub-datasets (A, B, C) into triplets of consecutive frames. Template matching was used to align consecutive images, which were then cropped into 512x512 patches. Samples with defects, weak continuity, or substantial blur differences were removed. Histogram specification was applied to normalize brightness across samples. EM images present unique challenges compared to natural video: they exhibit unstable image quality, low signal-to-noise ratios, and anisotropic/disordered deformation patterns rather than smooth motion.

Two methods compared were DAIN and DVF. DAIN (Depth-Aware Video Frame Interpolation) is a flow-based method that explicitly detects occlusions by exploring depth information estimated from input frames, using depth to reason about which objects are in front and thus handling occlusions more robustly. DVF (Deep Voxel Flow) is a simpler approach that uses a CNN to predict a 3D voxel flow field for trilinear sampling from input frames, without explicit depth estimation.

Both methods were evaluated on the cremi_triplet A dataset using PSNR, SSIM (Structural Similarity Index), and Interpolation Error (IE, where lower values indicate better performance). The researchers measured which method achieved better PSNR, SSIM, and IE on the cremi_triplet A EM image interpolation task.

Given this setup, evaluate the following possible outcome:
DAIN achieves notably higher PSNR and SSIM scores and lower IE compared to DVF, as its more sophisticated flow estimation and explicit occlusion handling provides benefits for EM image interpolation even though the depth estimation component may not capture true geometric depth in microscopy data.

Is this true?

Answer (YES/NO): NO